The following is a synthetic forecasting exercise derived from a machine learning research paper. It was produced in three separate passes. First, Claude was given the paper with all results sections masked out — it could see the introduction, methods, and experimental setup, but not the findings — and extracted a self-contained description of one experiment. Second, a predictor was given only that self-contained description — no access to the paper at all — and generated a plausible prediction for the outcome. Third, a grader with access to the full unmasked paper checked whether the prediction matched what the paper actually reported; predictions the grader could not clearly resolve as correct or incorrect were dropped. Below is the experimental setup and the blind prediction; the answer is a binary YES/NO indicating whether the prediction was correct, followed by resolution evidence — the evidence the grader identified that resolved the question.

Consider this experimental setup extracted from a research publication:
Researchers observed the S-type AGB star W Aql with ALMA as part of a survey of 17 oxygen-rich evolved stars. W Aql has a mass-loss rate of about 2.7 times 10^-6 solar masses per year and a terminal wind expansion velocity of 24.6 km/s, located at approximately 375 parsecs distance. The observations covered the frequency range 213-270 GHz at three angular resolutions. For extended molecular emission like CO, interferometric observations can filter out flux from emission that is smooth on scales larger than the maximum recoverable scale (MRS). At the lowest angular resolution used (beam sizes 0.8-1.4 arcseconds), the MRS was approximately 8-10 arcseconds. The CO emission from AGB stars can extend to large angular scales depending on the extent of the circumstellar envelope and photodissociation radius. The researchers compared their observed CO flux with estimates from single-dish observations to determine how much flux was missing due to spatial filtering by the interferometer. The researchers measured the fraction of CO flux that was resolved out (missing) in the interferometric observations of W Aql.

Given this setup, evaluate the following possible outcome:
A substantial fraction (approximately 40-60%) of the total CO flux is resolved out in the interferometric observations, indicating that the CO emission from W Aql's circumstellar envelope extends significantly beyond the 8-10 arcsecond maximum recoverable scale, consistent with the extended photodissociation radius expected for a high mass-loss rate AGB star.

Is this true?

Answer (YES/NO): NO